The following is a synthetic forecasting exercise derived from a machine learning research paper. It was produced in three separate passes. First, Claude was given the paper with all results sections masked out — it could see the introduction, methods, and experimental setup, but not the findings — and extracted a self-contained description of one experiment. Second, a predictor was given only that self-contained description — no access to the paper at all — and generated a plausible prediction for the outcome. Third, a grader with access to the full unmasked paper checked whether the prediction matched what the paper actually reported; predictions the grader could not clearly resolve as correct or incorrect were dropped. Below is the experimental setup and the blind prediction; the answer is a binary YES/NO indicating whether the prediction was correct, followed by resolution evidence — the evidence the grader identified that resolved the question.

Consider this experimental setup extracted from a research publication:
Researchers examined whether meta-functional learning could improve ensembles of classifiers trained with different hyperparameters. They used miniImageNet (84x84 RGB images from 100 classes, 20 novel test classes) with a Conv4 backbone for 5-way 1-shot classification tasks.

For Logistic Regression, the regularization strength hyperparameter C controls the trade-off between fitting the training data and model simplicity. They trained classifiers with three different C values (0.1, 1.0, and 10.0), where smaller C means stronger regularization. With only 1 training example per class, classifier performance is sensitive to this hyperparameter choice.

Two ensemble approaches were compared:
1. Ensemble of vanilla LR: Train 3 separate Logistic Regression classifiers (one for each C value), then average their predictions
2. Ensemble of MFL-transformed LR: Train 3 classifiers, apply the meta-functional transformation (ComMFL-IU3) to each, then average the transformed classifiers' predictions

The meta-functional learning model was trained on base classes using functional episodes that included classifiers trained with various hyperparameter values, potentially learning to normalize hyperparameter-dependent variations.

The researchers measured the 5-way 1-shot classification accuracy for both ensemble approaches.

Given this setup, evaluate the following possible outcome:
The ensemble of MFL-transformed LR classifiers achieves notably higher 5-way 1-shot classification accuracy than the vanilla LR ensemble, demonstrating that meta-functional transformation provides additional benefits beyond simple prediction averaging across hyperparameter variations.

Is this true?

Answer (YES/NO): YES